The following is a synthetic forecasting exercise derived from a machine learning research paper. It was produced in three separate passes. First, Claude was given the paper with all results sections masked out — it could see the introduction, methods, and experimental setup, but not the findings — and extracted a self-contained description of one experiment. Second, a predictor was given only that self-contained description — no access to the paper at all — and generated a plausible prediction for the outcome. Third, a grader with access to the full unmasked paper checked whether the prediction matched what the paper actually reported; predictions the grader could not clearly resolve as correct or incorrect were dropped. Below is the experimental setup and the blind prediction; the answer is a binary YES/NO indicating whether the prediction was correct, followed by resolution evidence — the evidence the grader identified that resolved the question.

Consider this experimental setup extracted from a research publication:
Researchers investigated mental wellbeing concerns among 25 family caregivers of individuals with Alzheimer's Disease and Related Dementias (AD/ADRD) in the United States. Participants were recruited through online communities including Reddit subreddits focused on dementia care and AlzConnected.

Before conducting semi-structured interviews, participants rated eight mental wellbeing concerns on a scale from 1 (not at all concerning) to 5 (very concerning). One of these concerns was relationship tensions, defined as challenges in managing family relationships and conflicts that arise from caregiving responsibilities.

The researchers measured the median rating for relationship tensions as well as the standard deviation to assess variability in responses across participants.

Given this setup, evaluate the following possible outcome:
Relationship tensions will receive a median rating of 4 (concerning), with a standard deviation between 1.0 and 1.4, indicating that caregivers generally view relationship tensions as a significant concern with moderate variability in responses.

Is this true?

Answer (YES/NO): NO